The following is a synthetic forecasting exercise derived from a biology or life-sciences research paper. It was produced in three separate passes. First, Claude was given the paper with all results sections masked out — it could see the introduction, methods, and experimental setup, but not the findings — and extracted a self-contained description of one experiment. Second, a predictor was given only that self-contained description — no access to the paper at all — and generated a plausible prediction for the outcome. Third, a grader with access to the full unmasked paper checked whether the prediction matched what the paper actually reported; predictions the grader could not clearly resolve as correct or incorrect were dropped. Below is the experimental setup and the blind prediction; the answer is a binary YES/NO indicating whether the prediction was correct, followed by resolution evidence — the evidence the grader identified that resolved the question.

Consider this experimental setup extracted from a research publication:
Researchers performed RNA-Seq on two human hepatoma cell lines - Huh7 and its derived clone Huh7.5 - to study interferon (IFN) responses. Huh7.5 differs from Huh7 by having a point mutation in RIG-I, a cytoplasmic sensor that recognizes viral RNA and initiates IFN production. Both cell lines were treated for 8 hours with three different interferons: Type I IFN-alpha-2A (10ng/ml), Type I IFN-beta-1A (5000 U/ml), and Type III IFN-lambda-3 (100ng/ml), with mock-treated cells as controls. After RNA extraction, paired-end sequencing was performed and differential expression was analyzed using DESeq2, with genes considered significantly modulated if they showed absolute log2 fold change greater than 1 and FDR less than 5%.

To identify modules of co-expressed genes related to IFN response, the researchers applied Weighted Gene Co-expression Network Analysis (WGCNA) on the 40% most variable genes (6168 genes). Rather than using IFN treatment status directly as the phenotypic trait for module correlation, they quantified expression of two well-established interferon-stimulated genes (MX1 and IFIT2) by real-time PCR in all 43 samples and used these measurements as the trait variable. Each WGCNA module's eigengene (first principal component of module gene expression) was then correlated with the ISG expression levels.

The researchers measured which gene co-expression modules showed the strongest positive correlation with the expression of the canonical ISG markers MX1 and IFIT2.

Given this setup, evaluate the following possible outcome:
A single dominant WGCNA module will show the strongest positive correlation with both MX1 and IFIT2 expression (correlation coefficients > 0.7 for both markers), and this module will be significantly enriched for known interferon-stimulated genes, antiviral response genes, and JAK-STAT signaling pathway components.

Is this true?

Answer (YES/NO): NO